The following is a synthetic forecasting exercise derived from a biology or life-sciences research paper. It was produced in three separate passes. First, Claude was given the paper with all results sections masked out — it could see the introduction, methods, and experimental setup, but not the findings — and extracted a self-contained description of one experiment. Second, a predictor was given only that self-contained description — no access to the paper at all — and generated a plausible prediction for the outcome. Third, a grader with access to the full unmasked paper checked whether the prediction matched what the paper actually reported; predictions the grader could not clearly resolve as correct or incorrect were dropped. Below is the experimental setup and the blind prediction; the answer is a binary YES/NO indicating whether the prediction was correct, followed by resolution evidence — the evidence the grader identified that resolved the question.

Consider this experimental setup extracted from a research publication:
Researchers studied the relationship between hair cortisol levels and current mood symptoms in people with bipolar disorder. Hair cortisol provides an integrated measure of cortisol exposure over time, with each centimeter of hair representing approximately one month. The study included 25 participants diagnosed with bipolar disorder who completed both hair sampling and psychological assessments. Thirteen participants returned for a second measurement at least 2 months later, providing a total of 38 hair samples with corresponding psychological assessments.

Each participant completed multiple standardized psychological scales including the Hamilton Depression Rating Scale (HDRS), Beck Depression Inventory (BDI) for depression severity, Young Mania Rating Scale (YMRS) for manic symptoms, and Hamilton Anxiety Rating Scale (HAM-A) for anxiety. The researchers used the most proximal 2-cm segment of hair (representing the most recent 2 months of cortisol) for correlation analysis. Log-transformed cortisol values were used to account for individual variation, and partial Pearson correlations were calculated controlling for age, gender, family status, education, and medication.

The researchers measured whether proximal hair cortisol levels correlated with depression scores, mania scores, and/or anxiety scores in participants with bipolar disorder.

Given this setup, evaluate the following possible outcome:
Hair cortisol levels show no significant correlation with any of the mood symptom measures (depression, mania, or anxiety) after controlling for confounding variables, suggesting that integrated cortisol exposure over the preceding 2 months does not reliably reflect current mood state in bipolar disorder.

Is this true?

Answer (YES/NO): NO